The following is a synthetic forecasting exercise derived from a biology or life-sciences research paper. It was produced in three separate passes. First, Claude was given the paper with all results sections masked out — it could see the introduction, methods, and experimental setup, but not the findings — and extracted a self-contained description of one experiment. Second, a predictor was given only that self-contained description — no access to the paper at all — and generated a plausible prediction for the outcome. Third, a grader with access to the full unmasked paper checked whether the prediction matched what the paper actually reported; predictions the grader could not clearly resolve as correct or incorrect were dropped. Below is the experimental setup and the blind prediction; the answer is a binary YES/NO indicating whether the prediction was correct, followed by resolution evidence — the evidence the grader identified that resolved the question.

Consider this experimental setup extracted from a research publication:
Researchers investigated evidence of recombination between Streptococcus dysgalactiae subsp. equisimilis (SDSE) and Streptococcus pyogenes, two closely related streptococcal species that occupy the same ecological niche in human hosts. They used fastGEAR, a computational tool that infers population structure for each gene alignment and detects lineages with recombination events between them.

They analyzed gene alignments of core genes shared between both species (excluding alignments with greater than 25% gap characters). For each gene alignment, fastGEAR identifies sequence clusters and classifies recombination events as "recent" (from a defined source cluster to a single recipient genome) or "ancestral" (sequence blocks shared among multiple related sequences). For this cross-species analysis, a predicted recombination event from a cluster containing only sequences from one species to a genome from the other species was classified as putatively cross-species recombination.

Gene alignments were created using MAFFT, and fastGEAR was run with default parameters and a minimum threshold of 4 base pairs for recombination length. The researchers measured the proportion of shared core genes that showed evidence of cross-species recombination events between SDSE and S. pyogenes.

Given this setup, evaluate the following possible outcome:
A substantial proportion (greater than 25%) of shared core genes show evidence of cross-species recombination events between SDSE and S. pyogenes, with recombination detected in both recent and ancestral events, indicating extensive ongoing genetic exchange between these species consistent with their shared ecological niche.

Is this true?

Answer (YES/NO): YES